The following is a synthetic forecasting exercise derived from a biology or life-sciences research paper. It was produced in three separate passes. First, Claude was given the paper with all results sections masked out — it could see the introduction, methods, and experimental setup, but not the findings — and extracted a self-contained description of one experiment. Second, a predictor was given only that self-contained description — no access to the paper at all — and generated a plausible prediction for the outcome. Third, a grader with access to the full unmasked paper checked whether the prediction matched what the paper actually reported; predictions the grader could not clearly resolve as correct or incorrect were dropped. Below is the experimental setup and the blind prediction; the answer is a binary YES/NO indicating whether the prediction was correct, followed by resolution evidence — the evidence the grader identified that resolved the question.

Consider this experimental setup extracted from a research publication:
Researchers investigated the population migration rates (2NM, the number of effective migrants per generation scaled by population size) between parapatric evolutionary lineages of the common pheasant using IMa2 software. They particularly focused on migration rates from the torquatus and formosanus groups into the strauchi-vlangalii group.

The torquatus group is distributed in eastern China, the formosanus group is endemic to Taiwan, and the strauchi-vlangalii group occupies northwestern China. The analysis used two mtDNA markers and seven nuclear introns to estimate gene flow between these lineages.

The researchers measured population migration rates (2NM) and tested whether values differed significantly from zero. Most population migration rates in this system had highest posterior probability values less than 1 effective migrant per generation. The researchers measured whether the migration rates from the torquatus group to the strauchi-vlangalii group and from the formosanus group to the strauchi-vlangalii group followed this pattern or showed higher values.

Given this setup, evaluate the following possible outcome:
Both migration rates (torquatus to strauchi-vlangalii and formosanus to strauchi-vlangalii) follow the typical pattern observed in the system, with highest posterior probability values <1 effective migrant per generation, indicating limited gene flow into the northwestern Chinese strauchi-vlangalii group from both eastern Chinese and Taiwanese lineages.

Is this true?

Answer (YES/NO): NO